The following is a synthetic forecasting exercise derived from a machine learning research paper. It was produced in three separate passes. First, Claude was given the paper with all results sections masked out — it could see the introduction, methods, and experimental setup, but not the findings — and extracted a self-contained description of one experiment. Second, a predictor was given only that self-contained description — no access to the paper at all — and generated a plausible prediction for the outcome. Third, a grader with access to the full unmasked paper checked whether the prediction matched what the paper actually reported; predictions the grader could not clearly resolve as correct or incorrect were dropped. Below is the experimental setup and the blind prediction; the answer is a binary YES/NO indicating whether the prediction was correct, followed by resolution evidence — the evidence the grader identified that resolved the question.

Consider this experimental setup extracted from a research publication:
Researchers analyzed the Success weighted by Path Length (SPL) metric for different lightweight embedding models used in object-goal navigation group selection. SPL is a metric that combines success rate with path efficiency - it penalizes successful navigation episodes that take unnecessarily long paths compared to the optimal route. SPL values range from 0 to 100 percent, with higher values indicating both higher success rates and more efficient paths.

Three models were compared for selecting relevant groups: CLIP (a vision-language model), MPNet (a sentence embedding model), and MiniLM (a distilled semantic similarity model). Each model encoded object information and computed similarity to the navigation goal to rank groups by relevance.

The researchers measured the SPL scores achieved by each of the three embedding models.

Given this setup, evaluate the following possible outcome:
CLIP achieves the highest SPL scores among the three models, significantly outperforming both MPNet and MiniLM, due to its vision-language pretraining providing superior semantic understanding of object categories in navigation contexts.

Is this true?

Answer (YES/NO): NO